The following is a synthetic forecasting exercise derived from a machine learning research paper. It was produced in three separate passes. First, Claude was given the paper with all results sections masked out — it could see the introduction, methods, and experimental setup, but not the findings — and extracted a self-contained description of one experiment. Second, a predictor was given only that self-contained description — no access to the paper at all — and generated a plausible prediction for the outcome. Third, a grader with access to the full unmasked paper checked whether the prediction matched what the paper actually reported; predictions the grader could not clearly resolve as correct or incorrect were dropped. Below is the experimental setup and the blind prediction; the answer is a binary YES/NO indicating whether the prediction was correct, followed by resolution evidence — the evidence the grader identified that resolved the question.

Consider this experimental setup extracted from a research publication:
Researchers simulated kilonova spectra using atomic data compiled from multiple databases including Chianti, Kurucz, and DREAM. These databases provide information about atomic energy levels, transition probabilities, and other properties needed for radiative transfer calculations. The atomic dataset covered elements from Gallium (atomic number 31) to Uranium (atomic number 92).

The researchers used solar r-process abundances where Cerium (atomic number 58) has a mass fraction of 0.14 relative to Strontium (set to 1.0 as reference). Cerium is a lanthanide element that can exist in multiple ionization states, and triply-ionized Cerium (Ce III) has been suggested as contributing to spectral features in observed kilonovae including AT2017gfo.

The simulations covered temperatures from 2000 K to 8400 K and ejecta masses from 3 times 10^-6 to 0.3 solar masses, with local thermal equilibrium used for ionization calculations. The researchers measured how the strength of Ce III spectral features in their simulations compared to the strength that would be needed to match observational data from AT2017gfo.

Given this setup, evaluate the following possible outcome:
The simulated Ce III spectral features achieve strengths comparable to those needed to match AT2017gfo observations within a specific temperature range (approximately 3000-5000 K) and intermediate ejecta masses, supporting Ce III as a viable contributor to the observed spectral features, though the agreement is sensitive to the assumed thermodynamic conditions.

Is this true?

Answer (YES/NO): NO